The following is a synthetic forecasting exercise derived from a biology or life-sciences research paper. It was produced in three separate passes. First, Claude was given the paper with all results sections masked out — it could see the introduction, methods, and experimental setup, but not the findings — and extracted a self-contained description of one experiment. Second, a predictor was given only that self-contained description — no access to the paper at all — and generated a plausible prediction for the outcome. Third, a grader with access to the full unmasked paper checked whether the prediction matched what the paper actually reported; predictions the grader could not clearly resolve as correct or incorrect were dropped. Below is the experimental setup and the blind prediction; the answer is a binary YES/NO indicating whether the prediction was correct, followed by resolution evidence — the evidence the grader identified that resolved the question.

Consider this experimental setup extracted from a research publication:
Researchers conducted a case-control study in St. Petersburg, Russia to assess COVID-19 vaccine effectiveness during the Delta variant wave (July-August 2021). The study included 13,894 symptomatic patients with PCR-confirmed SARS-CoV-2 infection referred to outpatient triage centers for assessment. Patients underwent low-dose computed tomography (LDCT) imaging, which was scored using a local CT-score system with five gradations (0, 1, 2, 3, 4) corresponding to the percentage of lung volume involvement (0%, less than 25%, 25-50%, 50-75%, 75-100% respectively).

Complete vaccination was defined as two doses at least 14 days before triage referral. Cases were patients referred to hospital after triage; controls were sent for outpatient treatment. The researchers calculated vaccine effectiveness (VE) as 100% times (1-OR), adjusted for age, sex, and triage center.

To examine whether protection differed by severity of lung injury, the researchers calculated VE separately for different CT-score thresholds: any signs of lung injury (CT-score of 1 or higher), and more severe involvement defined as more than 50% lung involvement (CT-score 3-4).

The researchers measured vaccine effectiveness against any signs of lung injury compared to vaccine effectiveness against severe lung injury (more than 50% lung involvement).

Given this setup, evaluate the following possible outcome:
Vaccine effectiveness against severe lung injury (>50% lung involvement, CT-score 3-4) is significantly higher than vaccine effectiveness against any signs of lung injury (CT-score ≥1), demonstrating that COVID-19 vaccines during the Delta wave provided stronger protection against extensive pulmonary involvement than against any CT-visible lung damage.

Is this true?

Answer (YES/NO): YES